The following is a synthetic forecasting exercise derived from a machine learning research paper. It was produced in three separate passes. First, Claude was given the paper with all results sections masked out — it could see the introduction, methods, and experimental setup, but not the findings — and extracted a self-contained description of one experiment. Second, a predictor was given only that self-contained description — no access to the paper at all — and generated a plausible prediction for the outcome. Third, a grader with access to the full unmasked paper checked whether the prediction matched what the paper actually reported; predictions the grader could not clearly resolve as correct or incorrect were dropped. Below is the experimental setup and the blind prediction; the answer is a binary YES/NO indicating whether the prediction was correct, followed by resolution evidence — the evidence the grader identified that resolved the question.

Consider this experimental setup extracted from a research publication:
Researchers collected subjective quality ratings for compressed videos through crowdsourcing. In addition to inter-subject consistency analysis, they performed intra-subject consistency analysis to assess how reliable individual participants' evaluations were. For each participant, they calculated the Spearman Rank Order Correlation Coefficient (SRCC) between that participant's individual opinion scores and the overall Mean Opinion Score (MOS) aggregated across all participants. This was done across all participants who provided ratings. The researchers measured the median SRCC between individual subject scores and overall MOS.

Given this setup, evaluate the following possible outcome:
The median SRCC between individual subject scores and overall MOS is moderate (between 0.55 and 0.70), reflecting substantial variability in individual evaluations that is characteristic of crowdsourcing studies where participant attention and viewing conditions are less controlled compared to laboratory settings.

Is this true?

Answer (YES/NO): NO